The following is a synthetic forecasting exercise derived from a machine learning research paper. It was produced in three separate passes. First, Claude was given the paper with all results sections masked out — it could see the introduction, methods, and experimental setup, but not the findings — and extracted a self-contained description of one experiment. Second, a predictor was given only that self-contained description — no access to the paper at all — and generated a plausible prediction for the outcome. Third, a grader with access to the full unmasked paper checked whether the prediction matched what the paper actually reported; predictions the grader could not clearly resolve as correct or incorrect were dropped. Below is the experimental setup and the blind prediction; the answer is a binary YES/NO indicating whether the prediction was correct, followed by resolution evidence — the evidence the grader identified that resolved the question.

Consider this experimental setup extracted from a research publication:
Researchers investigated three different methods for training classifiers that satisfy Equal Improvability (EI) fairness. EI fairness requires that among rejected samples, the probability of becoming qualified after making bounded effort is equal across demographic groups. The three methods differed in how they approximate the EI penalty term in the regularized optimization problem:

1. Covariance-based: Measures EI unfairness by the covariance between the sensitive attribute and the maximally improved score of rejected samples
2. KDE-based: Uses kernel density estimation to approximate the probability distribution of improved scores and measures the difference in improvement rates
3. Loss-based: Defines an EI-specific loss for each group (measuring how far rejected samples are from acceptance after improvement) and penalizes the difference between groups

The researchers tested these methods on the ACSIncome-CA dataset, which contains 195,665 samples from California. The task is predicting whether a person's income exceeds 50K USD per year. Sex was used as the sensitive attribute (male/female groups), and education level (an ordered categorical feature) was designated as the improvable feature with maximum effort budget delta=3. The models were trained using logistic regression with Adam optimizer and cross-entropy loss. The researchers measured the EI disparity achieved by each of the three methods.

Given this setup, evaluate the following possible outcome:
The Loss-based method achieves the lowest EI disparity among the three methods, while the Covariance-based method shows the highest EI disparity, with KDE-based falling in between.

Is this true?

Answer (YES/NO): NO